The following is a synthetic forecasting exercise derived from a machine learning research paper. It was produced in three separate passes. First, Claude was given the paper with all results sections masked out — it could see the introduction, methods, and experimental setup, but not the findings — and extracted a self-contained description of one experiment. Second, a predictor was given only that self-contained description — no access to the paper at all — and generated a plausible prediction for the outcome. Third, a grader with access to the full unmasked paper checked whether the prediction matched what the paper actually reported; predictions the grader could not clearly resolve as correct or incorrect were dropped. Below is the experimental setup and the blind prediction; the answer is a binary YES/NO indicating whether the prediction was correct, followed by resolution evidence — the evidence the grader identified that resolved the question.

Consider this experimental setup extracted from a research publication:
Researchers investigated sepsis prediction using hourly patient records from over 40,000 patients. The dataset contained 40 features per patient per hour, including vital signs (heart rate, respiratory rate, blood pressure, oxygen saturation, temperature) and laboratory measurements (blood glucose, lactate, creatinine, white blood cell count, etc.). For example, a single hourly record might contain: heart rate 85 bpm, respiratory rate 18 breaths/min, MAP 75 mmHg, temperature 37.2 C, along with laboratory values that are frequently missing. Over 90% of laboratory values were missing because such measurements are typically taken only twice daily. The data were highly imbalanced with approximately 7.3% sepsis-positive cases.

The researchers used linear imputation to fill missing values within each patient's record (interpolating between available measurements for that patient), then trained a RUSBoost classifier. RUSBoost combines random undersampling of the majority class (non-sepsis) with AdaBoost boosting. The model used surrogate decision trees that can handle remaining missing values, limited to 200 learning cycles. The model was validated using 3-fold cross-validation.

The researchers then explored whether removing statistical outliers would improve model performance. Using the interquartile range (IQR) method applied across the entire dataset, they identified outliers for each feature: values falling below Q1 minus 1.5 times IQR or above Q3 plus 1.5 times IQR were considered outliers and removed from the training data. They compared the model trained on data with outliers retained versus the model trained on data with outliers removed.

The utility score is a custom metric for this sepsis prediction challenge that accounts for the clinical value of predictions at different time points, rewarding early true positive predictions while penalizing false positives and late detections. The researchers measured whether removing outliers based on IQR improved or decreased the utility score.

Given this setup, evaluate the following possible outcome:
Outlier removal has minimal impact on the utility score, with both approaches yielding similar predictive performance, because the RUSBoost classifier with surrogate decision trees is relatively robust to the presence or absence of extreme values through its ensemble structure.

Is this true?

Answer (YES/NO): NO